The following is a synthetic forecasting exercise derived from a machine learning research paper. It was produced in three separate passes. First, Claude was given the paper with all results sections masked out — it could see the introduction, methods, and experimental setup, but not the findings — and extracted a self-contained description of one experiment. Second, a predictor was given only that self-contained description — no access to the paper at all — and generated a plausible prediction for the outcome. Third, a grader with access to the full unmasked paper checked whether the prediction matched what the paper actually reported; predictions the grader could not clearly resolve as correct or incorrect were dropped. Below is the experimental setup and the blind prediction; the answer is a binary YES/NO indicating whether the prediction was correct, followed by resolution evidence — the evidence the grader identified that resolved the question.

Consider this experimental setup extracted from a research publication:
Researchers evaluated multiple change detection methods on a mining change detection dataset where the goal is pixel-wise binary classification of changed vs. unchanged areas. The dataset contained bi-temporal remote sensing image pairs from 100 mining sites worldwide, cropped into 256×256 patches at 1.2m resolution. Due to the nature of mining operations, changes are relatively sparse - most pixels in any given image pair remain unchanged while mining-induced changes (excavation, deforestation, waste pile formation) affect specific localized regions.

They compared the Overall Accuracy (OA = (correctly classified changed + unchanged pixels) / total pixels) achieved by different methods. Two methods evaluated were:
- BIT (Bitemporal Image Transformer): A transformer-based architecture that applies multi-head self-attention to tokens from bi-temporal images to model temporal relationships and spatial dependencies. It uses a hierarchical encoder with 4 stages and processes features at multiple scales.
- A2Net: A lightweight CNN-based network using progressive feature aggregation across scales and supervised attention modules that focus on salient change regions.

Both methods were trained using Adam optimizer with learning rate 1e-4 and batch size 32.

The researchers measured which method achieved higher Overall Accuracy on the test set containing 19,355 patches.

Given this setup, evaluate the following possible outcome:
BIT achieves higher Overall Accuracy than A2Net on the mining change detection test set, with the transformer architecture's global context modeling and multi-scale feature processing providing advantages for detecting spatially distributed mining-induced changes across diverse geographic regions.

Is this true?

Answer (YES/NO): NO